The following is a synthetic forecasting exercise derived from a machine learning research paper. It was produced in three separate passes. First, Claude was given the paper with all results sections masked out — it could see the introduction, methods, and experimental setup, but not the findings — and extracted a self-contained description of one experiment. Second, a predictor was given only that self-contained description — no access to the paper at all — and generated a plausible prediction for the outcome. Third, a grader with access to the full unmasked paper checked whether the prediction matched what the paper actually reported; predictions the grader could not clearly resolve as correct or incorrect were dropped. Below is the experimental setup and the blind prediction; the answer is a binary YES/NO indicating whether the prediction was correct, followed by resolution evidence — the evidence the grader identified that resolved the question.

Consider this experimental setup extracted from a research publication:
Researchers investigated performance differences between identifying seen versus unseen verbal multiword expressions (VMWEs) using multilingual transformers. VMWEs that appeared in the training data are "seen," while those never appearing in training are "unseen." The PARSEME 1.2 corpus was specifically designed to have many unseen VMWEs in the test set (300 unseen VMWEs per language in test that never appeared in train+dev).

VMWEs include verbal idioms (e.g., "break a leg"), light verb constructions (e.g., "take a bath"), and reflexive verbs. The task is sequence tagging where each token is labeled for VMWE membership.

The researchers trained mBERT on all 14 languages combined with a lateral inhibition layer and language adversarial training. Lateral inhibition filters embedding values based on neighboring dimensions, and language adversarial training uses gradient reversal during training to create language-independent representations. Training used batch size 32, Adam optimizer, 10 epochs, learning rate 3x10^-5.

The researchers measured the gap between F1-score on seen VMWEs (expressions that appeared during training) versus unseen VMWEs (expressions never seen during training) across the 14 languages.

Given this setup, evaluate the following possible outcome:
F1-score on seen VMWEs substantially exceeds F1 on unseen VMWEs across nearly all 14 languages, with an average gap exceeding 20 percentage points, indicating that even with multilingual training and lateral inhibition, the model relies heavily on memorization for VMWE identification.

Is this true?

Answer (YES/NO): YES